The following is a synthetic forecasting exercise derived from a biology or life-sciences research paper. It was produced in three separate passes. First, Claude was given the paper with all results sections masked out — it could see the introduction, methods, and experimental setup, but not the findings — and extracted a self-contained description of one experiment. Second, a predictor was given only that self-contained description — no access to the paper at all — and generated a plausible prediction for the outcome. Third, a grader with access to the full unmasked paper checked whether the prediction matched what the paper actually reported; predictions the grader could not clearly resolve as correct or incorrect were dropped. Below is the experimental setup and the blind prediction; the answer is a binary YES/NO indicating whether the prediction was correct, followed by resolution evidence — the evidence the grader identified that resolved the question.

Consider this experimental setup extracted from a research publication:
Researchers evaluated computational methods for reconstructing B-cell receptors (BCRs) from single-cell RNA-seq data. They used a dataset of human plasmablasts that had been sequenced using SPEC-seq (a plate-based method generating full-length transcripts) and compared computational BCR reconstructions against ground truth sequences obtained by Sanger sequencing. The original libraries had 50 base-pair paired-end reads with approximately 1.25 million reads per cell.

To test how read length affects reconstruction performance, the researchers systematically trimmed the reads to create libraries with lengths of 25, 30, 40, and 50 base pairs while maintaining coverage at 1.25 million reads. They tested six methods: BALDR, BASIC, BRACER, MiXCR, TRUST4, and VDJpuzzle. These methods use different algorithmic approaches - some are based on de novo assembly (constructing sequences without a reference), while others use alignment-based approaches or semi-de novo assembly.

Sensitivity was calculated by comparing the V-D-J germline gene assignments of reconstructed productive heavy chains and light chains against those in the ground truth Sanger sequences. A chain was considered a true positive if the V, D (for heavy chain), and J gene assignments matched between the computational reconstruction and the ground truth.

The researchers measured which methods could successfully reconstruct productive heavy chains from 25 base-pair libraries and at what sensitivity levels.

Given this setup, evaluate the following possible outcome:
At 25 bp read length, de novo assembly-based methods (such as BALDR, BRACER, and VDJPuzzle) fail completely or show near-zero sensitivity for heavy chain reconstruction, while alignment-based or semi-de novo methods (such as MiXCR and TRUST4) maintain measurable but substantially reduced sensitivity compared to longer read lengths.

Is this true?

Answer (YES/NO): NO